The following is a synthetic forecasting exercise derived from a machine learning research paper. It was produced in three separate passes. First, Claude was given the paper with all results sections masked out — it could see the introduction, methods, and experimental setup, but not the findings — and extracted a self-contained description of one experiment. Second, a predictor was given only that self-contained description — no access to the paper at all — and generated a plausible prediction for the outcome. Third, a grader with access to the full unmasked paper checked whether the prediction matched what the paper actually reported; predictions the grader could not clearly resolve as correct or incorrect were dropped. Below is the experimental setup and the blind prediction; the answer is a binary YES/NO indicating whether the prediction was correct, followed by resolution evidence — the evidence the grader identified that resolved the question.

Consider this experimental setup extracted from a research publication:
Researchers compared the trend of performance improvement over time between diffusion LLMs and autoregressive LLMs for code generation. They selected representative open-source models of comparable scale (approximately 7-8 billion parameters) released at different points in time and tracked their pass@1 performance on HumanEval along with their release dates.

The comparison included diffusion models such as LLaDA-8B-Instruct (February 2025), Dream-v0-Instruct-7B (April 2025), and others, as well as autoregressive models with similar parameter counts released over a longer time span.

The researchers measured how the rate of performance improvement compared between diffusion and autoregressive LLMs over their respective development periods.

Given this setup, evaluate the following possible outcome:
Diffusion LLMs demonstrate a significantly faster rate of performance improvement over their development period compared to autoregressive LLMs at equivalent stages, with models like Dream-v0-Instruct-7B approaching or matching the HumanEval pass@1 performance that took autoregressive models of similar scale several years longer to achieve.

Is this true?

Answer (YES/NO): YES